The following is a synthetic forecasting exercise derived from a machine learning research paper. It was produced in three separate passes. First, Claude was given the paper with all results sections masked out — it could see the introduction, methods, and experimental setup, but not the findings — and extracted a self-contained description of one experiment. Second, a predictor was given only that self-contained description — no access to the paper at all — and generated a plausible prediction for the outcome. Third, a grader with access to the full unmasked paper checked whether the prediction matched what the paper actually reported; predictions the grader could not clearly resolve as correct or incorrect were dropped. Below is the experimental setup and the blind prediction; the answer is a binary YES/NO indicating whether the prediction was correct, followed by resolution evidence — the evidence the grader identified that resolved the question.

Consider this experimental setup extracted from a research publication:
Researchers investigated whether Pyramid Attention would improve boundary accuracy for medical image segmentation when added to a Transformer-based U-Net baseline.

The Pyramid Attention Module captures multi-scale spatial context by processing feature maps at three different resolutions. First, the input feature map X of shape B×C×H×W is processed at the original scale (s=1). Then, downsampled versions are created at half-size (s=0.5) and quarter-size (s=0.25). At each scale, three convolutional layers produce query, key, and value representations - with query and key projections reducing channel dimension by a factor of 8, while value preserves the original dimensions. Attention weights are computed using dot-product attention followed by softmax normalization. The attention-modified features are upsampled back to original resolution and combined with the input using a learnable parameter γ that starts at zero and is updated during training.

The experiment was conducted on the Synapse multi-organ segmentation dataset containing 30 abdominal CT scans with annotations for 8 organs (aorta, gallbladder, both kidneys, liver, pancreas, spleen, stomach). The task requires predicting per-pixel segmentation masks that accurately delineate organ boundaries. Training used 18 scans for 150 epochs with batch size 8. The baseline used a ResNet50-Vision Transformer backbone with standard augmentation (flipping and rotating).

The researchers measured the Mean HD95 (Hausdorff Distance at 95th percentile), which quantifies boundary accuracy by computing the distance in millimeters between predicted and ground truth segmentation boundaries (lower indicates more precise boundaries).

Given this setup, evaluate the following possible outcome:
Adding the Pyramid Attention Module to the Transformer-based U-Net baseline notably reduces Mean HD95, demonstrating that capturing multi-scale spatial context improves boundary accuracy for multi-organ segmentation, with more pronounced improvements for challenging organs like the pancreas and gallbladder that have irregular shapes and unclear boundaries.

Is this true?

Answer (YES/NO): NO